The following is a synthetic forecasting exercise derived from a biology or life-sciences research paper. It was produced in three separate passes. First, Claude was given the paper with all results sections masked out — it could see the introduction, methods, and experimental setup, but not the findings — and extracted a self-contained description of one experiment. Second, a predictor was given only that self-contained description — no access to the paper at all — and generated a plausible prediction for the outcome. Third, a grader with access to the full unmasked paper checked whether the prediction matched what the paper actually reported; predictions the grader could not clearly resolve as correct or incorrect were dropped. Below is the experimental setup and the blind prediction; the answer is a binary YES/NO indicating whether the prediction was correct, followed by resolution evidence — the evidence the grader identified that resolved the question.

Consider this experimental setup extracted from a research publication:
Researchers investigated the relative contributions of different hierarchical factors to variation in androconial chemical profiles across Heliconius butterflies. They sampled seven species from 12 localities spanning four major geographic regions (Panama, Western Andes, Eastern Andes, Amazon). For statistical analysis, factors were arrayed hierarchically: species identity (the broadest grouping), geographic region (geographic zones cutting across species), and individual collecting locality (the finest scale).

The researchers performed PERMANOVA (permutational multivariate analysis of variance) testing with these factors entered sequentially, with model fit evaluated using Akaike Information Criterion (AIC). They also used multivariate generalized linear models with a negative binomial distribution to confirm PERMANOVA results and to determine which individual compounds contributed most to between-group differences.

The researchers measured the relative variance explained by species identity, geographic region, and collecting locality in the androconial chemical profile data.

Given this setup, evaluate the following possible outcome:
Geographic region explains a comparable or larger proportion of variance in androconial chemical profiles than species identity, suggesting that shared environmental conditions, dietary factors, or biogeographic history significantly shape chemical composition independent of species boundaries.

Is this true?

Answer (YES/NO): NO